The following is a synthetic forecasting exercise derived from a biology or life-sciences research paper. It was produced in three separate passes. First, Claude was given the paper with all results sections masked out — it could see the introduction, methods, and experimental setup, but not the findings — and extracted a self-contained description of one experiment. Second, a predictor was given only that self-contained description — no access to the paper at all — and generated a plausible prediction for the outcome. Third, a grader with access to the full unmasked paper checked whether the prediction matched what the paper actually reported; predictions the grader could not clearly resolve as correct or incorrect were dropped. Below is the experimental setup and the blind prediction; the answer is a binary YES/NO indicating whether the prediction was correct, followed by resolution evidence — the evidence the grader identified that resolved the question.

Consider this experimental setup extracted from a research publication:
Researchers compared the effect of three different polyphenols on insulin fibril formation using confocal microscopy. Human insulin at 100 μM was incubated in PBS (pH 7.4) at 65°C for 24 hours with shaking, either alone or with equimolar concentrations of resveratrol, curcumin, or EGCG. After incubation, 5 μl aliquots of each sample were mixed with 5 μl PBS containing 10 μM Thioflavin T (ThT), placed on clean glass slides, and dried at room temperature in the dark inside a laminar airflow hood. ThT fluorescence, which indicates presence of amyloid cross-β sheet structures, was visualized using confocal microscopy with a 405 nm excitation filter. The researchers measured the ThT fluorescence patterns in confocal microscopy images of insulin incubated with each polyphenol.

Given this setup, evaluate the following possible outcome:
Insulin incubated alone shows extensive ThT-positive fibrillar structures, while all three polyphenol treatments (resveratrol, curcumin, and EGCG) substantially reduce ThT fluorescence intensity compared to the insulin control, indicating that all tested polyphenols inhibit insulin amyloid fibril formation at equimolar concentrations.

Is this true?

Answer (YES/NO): YES